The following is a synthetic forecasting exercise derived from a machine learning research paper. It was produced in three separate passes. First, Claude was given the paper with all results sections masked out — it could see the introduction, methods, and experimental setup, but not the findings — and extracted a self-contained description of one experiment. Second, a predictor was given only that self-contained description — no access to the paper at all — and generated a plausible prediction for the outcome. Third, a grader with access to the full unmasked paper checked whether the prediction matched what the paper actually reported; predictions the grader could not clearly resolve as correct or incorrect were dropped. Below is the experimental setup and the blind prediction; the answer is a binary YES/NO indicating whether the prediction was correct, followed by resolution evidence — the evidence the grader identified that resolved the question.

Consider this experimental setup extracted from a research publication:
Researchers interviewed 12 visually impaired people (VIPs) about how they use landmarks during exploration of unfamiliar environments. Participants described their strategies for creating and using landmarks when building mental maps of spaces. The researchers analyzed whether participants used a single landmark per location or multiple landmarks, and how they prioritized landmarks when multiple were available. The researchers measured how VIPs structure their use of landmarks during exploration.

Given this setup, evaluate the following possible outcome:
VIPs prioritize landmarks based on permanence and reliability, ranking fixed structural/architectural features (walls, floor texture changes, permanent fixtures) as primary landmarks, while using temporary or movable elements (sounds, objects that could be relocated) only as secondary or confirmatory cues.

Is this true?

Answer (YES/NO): NO